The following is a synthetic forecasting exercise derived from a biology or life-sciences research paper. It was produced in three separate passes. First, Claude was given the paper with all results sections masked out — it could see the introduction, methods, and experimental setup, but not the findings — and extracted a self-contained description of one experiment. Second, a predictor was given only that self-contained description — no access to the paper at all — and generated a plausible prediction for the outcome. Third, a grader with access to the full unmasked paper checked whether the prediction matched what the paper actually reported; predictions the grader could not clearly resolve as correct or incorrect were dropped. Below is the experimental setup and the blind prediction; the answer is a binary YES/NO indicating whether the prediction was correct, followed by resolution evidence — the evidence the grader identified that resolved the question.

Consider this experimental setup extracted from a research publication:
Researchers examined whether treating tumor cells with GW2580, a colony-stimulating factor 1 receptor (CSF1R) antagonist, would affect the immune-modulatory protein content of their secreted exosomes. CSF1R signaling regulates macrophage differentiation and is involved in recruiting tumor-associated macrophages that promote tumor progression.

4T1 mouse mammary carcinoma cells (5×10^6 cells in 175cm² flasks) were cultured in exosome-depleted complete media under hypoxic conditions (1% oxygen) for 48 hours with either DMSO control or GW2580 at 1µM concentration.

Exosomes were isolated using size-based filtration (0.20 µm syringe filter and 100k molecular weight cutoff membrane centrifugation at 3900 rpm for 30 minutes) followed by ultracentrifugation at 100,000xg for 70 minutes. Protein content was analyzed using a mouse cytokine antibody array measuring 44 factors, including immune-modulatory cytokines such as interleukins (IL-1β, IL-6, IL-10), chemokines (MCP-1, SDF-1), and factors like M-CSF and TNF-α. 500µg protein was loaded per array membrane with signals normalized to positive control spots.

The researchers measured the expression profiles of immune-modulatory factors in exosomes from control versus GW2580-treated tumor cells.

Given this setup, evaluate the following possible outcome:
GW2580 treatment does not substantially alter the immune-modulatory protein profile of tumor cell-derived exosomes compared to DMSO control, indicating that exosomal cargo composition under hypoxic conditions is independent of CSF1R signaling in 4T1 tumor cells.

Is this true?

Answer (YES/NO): NO